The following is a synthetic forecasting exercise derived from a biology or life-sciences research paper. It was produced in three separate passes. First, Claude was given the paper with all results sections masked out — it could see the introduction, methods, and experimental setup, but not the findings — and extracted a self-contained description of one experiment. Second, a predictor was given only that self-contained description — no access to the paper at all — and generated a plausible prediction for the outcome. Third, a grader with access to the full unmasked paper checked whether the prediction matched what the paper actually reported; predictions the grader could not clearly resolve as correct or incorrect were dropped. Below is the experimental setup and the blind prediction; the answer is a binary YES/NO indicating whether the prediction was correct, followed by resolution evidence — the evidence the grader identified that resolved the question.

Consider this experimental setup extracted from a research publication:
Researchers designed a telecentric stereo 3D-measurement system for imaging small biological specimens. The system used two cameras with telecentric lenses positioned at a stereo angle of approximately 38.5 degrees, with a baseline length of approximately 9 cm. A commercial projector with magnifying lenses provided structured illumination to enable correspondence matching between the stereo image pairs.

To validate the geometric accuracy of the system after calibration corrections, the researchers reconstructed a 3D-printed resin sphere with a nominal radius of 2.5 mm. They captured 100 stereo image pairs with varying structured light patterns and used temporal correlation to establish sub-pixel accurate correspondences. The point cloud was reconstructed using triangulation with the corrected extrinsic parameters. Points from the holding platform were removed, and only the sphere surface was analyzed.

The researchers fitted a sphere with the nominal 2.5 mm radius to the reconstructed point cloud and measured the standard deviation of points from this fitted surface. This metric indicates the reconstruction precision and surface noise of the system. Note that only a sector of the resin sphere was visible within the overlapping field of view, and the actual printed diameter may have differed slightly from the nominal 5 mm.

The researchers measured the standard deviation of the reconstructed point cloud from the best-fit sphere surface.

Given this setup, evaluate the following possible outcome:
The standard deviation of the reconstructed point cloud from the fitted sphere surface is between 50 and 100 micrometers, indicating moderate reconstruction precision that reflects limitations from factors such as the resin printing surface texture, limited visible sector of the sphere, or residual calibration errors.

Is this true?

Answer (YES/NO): YES